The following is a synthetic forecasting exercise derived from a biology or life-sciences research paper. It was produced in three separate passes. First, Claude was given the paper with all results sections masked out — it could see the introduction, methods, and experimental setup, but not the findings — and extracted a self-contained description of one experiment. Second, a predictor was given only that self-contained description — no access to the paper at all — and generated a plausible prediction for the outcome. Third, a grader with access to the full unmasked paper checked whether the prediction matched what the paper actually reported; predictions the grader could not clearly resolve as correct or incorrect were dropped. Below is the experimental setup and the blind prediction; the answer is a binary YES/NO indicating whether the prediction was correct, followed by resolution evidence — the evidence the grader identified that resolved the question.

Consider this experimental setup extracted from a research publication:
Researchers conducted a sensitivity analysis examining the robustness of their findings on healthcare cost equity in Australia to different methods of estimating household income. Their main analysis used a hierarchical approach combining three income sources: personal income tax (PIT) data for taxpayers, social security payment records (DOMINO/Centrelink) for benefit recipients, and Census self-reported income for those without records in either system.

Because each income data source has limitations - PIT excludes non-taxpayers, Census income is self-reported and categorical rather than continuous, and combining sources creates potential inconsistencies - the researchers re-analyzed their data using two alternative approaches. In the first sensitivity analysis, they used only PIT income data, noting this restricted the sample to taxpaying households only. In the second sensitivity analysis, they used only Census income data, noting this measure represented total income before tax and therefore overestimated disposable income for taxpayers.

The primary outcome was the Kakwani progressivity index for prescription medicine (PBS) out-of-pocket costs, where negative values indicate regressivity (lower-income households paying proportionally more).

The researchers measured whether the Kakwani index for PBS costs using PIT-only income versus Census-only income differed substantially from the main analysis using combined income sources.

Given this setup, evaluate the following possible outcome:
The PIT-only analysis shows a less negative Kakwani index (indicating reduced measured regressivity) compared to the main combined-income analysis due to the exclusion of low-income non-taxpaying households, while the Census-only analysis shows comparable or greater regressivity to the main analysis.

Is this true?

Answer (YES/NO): YES